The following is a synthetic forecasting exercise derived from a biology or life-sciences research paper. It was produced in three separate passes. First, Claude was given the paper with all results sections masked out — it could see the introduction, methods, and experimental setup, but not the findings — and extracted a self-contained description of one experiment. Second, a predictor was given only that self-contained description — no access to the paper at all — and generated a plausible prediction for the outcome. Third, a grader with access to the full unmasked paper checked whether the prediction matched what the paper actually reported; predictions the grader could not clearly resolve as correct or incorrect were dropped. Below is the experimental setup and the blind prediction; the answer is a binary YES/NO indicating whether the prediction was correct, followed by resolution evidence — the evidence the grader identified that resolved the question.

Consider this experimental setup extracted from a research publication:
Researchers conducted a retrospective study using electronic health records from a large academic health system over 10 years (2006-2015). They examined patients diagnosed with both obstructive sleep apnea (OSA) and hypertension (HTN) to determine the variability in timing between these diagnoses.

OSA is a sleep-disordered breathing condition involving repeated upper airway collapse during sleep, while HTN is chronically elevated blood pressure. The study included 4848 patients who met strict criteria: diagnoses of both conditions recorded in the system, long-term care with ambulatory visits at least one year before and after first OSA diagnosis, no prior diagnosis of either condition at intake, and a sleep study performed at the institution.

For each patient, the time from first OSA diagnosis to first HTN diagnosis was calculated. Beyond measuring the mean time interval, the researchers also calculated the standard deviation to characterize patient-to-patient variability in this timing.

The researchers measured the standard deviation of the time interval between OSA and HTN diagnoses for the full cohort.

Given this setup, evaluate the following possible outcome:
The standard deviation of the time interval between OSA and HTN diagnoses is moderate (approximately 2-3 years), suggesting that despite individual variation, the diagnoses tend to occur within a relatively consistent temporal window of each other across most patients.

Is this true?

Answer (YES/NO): YES